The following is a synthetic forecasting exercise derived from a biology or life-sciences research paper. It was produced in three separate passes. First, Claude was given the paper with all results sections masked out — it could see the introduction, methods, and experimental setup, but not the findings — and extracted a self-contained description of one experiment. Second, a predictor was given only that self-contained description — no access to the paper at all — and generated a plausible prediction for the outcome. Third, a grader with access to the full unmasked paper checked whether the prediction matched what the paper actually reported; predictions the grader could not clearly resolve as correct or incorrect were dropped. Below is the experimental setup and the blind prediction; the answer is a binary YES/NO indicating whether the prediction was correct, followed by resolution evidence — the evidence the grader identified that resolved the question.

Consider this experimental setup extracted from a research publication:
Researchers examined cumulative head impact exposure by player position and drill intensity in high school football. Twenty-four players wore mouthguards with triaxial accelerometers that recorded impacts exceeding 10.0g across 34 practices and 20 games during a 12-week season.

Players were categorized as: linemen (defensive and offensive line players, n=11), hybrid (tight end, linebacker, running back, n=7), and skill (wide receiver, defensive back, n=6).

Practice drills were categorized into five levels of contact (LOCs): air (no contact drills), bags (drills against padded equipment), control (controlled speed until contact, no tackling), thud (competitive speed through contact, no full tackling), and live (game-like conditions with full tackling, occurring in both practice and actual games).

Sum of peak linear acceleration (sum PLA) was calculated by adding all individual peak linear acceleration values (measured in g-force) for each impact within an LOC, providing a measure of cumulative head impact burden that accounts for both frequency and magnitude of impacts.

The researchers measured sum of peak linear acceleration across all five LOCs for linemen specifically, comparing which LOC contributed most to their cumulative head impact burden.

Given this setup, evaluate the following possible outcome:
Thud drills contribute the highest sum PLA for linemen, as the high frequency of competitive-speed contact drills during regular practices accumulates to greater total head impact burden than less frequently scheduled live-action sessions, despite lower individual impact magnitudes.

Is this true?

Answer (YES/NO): NO